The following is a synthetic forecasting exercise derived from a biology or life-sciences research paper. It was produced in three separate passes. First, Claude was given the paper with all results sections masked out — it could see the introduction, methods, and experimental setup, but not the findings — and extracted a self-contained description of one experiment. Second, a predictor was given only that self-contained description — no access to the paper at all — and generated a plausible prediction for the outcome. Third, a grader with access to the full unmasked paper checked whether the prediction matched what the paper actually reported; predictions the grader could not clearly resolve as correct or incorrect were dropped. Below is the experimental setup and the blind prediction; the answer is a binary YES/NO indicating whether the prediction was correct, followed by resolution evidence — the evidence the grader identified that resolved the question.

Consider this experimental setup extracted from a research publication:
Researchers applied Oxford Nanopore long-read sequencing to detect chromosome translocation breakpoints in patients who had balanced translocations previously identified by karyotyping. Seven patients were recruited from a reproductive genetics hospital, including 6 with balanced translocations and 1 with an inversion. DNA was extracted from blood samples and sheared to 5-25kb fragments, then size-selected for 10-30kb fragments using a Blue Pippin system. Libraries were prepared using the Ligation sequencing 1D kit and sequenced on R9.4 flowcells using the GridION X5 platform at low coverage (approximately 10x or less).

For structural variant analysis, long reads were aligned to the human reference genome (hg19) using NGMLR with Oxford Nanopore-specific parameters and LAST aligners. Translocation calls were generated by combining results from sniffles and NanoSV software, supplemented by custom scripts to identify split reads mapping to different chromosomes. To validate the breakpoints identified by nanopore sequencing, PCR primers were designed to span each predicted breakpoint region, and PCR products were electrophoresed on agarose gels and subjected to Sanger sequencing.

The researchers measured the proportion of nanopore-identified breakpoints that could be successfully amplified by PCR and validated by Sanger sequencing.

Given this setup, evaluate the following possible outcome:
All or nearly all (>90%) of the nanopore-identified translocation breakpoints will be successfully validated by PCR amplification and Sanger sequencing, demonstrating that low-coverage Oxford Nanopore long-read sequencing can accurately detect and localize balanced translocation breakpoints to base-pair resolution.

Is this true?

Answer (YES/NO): NO